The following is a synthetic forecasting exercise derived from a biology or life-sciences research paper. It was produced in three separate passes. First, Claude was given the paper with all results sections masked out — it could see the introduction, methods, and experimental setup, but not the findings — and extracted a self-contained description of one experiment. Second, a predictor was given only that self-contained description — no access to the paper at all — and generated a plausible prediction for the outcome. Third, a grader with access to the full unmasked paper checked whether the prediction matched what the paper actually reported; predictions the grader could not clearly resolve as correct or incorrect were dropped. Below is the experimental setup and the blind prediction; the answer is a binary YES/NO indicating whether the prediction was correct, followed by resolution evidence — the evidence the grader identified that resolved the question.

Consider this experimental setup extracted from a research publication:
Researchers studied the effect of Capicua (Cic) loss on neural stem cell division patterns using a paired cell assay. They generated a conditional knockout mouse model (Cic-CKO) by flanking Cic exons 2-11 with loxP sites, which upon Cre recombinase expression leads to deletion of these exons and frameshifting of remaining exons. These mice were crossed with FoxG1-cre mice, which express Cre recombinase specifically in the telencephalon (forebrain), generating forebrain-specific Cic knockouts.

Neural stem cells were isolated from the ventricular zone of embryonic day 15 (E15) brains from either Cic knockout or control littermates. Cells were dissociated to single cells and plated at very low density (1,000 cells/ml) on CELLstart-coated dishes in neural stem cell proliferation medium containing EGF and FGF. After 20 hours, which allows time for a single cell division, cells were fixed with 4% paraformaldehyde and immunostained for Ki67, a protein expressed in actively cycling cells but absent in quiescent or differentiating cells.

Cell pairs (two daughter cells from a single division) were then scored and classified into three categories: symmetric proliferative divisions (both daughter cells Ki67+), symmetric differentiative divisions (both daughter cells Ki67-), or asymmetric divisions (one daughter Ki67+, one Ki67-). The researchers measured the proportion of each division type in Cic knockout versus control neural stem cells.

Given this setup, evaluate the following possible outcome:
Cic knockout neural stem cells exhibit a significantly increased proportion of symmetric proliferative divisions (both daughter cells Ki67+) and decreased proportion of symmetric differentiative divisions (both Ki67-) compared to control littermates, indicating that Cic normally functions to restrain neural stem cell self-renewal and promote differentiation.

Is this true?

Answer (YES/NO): NO